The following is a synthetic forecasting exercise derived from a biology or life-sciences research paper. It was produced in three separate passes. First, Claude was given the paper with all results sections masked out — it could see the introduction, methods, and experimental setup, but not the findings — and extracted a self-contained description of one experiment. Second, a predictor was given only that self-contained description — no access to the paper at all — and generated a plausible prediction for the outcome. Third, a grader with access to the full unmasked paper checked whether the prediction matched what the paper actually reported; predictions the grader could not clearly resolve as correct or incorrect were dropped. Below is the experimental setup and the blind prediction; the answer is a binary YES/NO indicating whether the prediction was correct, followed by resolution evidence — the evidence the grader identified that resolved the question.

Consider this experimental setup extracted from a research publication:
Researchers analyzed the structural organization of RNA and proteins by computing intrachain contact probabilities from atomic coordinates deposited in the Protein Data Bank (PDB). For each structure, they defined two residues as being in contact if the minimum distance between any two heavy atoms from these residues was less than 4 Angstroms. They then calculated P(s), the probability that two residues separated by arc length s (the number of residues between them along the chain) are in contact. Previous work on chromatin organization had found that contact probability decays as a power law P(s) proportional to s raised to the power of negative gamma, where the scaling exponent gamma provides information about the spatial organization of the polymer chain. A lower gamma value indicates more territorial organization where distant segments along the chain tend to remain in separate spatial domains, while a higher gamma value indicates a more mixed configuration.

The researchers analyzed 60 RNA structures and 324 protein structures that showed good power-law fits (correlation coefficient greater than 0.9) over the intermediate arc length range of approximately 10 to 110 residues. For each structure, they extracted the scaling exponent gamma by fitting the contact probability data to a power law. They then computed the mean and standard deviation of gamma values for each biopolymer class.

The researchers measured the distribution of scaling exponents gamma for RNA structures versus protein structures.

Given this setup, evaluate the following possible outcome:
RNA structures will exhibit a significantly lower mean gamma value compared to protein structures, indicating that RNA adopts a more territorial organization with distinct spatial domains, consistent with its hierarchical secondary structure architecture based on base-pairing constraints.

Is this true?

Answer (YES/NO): YES